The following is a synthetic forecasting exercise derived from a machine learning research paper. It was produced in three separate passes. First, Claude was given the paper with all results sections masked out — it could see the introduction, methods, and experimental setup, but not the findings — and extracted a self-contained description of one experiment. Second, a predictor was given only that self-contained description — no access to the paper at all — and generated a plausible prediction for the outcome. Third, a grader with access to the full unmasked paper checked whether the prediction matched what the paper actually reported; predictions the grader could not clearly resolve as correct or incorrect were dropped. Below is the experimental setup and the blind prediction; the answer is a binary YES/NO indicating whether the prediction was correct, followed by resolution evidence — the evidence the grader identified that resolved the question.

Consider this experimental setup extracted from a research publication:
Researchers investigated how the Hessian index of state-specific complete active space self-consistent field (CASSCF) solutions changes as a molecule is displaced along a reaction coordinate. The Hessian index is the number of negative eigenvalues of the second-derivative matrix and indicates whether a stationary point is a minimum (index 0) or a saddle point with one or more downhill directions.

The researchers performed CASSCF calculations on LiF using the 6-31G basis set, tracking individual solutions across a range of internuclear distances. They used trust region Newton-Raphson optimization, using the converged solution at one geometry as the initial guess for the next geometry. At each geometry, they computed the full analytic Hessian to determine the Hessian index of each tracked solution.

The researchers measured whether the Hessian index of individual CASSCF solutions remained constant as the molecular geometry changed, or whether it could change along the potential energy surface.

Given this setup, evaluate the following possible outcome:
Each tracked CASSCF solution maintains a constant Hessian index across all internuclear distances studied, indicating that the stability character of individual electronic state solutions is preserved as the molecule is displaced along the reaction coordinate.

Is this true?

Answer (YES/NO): NO